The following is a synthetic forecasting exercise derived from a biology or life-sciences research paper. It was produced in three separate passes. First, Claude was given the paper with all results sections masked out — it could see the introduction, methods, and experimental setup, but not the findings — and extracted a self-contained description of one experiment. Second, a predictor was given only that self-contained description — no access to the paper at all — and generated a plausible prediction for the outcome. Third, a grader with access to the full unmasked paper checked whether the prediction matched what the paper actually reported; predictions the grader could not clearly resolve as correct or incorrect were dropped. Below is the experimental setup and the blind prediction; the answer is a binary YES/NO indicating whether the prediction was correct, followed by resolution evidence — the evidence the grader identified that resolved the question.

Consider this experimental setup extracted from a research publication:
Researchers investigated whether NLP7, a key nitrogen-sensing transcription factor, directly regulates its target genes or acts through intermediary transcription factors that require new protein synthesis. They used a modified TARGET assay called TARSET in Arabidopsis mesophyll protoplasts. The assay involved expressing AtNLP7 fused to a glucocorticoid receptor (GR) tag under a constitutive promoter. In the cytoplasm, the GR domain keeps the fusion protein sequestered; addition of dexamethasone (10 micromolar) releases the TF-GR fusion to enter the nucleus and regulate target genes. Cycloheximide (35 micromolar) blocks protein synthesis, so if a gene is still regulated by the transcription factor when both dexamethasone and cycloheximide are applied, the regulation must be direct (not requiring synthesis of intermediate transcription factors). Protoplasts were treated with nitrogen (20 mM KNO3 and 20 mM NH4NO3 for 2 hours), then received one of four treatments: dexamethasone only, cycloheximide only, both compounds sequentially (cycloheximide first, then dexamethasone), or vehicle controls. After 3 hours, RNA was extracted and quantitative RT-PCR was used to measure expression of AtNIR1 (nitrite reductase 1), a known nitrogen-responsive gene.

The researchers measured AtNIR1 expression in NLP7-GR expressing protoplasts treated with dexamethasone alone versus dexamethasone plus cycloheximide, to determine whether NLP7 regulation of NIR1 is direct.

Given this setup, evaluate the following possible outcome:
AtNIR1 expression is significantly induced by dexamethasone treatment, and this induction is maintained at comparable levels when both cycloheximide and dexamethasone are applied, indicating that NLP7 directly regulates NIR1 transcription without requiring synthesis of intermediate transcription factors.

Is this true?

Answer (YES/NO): YES